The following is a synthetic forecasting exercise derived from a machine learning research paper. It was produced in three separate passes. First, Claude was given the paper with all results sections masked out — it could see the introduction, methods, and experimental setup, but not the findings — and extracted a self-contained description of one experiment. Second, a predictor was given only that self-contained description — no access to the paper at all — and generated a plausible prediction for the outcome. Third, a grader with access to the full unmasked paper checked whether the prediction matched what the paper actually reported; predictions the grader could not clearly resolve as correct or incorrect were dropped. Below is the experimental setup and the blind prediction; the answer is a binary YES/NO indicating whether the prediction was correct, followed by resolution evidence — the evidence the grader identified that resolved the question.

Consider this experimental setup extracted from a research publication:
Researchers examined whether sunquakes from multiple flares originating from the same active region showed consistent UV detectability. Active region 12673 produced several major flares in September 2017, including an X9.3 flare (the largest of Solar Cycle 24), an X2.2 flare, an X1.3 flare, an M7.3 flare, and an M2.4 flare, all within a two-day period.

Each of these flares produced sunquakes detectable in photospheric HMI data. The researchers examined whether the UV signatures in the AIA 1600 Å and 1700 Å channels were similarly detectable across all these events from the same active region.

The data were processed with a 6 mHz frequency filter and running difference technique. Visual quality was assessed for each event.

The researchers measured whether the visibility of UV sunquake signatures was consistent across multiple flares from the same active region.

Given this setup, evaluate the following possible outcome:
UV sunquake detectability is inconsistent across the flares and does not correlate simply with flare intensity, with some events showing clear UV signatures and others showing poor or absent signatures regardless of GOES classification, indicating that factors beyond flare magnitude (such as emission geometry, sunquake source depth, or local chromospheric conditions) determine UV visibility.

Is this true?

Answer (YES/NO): YES